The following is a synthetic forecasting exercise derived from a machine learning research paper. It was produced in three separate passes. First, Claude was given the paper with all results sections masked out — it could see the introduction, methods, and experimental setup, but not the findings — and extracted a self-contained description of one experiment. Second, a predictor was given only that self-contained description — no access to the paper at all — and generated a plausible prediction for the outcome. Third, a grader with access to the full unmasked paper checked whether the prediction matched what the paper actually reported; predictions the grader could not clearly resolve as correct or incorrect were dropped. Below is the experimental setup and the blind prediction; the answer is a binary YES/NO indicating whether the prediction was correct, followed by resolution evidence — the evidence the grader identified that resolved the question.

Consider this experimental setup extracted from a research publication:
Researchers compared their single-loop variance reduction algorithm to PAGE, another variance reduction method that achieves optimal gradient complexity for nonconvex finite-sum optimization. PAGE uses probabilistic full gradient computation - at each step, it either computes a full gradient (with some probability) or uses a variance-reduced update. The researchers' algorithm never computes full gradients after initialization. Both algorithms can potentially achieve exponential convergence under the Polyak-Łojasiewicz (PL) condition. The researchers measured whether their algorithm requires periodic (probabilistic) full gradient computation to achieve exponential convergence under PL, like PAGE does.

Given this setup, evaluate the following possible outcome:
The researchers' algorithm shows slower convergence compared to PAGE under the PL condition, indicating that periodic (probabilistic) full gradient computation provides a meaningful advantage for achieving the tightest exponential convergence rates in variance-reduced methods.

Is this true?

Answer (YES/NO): NO